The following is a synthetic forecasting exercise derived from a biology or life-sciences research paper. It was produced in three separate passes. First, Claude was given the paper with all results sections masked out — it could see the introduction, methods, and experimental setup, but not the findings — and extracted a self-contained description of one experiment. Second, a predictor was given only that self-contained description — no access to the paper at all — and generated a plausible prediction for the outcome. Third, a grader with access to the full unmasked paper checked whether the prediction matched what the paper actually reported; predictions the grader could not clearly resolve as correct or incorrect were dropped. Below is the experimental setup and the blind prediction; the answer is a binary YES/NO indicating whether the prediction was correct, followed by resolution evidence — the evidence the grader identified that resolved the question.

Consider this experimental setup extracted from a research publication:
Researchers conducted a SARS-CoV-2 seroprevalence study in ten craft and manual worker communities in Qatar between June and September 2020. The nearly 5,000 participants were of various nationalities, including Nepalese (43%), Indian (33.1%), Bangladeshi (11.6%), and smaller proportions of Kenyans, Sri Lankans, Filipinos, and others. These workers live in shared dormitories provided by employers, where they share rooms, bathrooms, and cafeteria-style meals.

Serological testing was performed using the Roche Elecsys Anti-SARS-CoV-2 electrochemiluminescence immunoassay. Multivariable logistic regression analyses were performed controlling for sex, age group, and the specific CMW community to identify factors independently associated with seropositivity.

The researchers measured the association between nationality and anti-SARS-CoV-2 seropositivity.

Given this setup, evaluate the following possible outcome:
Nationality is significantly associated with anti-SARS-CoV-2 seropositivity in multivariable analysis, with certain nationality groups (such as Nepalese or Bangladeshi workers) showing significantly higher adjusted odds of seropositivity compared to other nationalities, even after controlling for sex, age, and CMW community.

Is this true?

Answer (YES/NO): YES